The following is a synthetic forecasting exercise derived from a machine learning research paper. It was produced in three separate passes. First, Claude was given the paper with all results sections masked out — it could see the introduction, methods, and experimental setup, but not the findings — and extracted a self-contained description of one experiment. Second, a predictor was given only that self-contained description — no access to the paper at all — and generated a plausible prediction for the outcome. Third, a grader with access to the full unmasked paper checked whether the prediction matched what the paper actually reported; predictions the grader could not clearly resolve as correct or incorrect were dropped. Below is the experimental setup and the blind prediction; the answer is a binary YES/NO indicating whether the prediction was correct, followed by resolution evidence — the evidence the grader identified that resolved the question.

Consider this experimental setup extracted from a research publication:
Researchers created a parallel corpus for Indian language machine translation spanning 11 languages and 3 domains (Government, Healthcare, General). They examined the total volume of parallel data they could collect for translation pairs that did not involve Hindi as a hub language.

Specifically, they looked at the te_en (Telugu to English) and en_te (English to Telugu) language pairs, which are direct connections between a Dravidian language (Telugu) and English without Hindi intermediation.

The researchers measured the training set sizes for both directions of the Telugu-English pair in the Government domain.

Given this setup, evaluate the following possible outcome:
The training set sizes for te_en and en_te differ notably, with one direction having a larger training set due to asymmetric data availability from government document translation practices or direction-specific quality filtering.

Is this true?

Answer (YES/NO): YES